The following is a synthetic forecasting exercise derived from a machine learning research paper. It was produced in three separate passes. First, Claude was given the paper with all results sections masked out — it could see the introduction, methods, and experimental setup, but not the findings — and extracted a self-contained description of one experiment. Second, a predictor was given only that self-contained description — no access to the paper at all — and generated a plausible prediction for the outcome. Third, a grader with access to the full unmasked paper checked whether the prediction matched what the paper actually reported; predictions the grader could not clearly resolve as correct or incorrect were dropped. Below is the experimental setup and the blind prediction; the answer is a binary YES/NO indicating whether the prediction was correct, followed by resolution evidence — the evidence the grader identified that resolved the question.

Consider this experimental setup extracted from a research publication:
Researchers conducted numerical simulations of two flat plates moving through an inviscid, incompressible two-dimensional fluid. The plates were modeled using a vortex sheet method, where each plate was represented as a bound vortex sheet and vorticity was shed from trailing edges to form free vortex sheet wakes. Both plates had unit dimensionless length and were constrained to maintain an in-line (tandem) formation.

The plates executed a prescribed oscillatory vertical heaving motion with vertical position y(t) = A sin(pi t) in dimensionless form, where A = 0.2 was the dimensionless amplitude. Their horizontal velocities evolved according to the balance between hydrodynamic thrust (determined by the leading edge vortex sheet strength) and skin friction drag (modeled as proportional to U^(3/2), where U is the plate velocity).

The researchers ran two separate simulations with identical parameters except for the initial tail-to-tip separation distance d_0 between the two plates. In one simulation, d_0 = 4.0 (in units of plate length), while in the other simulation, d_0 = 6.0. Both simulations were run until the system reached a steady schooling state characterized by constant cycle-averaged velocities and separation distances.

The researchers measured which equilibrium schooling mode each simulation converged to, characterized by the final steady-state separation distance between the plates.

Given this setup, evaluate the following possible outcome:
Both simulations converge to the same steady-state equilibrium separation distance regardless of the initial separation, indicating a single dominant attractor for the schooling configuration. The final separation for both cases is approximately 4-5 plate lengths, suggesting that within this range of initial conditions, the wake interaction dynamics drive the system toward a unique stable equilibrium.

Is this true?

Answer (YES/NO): NO